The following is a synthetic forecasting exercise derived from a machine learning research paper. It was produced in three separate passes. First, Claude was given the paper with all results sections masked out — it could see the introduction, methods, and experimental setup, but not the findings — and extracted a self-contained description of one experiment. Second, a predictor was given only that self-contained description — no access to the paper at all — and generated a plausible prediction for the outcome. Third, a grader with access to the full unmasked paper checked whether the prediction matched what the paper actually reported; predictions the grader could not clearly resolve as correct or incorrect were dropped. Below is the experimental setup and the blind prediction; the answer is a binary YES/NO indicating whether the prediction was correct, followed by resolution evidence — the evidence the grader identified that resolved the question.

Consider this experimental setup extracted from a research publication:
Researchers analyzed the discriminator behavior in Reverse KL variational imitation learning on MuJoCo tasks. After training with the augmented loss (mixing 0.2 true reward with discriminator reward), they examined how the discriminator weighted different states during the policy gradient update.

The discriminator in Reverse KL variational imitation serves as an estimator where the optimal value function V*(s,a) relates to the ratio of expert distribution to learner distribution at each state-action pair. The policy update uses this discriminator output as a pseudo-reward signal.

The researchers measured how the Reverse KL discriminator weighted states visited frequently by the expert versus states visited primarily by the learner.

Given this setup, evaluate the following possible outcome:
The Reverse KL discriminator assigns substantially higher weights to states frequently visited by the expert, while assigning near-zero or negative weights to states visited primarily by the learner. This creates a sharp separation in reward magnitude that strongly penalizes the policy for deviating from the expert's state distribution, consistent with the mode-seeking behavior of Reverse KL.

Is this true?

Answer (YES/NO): NO